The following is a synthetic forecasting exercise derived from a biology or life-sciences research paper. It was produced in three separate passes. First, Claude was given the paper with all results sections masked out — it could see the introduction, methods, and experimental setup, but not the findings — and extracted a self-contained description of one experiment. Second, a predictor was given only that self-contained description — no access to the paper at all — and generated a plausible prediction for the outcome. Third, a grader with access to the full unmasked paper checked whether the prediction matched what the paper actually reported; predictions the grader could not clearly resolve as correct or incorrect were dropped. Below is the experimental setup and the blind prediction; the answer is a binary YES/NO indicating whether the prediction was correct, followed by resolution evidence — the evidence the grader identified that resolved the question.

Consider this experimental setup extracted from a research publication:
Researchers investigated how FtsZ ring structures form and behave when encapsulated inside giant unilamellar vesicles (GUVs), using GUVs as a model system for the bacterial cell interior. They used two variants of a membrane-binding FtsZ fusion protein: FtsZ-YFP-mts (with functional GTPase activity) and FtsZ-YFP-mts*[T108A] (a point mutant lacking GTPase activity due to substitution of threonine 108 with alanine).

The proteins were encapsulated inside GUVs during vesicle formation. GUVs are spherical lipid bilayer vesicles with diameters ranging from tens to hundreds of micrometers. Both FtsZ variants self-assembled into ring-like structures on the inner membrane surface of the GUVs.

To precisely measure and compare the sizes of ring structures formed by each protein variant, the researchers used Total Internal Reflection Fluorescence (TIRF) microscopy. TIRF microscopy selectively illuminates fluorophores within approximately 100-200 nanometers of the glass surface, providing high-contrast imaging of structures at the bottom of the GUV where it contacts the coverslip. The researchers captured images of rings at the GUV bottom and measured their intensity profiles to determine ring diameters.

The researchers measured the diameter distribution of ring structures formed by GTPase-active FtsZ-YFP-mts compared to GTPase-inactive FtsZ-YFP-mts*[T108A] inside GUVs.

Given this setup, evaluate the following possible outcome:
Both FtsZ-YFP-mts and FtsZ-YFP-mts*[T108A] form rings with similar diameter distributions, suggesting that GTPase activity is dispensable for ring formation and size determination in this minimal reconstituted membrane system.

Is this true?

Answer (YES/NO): NO